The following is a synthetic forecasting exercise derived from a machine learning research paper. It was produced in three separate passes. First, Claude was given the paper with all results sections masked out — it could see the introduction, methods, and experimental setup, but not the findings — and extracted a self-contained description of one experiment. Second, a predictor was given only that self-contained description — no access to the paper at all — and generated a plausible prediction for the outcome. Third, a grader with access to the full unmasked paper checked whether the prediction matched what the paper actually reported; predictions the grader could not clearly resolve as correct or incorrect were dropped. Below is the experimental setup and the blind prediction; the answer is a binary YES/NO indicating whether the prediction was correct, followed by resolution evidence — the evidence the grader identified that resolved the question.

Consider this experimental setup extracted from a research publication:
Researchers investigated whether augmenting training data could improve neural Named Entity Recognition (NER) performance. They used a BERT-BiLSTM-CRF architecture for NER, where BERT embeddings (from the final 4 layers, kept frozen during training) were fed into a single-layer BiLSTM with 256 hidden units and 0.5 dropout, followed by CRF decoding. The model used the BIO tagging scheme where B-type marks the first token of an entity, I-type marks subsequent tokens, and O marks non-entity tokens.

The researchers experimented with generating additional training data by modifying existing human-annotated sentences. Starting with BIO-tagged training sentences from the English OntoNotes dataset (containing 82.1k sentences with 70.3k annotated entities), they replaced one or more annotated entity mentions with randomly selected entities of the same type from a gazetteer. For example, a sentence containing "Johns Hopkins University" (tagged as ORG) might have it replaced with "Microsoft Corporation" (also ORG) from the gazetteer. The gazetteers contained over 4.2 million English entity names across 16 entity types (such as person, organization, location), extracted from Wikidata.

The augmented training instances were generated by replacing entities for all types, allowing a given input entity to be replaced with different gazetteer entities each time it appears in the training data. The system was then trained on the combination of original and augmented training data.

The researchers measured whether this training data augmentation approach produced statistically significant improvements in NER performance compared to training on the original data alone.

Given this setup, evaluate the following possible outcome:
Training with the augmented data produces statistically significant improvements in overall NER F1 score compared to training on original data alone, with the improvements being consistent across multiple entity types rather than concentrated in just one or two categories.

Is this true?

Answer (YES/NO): NO